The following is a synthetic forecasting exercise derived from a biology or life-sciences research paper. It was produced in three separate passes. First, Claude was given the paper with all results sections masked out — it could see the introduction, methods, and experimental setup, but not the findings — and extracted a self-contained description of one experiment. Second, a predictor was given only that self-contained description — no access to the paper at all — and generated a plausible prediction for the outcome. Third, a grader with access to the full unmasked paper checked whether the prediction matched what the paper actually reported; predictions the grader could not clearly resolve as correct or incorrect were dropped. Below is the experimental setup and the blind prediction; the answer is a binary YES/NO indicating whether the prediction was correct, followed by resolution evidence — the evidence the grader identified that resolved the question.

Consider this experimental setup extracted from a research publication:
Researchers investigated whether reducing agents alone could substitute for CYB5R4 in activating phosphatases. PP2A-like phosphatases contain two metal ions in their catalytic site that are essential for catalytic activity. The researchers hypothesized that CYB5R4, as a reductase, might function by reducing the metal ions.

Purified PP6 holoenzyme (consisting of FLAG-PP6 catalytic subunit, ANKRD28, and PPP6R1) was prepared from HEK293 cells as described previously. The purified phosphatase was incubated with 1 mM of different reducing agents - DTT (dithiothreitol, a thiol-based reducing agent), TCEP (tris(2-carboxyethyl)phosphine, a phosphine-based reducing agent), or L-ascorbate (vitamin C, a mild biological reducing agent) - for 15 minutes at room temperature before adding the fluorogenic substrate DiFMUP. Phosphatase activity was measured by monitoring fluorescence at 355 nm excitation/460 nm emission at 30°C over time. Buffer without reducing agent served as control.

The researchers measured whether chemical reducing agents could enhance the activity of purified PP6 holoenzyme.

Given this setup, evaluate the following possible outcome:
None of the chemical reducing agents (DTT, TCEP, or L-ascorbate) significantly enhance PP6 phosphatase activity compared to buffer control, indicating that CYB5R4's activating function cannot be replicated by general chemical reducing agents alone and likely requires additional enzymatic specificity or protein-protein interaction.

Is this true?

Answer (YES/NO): NO